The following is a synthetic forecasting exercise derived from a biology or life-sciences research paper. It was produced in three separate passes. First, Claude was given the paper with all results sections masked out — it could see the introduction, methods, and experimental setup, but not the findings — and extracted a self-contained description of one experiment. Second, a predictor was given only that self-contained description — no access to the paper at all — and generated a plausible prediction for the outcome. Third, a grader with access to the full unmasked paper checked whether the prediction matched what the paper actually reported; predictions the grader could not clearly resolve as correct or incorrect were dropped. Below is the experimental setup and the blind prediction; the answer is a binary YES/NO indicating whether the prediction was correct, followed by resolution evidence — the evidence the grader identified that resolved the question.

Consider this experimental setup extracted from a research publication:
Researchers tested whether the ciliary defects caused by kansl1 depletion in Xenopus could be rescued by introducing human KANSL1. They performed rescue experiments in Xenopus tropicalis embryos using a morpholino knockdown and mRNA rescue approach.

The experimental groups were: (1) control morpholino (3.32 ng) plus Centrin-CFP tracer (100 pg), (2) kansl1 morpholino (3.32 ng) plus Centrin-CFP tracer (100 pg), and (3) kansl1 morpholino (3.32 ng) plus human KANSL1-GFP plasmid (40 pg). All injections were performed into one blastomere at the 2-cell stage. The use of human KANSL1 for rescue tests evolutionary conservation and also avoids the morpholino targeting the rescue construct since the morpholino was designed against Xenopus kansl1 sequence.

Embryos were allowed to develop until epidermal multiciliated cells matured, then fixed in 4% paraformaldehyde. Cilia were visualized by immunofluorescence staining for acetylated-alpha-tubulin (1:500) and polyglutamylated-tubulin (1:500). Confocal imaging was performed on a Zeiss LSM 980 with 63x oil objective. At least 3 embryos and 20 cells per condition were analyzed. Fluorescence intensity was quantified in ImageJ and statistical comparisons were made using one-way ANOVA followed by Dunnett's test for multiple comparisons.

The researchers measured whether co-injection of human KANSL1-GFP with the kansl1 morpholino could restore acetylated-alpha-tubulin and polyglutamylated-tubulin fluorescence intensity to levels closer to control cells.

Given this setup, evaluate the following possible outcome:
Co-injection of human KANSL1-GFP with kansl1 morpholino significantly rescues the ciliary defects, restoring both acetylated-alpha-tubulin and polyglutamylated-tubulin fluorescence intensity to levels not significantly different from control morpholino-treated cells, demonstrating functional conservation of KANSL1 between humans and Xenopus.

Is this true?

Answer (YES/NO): NO